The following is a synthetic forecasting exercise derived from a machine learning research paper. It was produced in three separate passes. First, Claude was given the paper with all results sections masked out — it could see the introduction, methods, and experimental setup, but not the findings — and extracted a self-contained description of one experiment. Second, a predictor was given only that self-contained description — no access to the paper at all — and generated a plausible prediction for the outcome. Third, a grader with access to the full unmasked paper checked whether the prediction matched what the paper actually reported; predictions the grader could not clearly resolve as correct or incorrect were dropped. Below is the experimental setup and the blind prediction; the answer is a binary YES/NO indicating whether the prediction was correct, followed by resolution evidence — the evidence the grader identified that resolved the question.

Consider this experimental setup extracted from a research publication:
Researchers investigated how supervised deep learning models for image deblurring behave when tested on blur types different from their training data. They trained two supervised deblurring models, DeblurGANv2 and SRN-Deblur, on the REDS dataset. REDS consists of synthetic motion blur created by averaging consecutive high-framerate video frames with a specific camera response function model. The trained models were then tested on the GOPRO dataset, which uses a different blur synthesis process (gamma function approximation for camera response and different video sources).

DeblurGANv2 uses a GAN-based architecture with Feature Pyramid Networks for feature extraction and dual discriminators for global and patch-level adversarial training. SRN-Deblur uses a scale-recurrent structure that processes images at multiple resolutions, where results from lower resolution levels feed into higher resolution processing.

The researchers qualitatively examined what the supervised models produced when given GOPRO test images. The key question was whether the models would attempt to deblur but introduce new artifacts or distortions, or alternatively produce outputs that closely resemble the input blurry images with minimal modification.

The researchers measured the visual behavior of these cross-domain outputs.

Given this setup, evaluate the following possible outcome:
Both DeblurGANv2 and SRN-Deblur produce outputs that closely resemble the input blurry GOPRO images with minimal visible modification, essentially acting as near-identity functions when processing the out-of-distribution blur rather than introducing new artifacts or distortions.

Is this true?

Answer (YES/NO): YES